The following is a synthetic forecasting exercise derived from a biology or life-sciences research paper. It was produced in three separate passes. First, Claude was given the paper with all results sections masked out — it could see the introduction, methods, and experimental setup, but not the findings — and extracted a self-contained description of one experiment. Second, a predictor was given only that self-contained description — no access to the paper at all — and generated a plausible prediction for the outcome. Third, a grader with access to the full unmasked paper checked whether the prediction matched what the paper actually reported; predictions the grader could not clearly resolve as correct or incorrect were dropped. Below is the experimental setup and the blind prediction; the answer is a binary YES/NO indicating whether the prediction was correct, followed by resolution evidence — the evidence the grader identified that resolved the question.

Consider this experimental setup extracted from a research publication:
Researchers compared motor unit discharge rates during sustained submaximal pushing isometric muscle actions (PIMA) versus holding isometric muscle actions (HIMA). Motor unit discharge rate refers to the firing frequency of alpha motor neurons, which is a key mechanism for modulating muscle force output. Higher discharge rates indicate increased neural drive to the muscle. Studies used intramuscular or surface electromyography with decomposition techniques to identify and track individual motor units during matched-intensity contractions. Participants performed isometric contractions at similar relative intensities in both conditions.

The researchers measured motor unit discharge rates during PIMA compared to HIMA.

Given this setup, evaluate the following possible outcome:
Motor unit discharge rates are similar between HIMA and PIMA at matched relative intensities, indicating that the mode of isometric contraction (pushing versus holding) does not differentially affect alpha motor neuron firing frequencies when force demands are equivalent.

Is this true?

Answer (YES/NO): NO